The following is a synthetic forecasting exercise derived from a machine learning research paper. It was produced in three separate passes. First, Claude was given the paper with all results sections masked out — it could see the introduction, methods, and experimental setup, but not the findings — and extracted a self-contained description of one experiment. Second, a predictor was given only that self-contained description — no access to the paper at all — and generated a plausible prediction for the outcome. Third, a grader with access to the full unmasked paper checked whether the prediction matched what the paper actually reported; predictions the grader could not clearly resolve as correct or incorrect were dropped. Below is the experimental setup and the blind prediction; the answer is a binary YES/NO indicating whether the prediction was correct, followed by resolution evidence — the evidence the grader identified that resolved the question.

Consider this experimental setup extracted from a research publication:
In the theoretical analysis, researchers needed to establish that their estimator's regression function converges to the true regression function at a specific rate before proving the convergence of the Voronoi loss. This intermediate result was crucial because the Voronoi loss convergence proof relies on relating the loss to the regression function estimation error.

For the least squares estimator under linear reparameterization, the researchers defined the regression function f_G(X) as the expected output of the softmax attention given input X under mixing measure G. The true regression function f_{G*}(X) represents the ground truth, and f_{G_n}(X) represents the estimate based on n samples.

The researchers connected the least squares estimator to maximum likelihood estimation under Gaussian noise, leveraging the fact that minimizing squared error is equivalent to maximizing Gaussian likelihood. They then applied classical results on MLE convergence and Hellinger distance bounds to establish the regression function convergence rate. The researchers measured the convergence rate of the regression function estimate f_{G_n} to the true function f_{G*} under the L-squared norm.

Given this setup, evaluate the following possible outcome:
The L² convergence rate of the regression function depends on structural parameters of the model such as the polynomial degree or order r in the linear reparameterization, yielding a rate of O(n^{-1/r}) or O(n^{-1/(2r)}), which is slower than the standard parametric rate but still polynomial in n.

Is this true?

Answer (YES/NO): NO